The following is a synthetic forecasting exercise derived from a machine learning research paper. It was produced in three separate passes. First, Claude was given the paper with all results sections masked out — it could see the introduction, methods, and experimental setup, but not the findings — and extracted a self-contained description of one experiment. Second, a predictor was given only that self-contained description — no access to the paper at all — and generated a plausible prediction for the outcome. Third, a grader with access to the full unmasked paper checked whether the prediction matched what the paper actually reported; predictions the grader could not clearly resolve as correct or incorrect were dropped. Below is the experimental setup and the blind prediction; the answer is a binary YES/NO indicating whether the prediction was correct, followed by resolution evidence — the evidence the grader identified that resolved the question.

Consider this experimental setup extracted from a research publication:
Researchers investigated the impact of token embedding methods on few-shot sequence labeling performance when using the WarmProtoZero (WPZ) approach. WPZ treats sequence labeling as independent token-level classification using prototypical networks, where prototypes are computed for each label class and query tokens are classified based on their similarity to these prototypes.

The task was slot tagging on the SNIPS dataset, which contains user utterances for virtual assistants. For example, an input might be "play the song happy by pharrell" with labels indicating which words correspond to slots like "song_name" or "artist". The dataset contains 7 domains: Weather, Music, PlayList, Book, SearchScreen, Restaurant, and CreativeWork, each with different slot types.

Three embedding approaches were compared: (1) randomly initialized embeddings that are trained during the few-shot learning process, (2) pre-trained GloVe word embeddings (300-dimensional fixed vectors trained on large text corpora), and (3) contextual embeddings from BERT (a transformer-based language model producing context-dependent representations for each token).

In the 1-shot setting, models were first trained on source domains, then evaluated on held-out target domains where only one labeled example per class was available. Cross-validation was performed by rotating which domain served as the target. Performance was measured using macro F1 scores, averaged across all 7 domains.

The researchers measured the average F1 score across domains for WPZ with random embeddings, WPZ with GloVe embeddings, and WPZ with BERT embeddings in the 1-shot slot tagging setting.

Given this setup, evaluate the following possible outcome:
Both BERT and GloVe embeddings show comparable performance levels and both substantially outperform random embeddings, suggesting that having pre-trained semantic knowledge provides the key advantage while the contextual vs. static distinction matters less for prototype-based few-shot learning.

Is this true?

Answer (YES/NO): NO